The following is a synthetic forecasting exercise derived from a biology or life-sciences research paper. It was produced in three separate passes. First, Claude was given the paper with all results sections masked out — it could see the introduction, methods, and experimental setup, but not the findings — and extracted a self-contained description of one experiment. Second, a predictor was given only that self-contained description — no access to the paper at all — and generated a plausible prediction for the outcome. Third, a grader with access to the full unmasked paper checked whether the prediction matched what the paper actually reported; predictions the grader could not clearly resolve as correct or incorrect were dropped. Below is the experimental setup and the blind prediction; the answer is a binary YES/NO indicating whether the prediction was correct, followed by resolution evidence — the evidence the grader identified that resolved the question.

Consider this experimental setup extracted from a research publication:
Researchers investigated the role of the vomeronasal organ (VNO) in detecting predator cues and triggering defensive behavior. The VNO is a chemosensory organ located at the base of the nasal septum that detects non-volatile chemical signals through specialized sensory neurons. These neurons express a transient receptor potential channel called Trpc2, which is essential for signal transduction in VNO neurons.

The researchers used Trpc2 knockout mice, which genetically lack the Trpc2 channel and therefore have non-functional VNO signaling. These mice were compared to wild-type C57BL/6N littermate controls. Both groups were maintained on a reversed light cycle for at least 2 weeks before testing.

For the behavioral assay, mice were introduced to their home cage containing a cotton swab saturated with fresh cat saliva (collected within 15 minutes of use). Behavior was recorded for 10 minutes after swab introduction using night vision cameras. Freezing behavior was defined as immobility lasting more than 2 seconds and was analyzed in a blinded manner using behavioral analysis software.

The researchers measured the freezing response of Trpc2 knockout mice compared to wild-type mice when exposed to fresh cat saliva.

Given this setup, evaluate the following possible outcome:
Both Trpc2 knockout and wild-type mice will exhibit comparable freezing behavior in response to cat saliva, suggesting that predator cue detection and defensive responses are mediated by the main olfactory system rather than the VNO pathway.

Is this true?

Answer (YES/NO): NO